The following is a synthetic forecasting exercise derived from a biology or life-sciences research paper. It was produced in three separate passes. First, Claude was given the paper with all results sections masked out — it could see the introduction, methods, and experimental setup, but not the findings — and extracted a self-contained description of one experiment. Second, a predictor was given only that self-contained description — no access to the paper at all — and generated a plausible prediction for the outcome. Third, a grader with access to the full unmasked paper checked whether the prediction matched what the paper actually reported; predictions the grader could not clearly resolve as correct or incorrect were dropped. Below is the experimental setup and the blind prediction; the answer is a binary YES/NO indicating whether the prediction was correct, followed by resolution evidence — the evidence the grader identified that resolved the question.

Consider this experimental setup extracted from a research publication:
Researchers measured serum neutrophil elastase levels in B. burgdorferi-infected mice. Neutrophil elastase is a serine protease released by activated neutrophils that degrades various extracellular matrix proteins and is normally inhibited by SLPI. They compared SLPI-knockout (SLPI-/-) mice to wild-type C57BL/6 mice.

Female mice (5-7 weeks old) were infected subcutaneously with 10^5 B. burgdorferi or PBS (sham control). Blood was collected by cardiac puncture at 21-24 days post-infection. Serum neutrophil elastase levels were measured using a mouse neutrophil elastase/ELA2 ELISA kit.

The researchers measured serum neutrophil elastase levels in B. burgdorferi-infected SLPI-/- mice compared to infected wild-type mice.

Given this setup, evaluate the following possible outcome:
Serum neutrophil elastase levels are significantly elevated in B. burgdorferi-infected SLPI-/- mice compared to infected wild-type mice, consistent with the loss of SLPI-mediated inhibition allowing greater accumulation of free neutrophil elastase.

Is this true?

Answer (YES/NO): YES